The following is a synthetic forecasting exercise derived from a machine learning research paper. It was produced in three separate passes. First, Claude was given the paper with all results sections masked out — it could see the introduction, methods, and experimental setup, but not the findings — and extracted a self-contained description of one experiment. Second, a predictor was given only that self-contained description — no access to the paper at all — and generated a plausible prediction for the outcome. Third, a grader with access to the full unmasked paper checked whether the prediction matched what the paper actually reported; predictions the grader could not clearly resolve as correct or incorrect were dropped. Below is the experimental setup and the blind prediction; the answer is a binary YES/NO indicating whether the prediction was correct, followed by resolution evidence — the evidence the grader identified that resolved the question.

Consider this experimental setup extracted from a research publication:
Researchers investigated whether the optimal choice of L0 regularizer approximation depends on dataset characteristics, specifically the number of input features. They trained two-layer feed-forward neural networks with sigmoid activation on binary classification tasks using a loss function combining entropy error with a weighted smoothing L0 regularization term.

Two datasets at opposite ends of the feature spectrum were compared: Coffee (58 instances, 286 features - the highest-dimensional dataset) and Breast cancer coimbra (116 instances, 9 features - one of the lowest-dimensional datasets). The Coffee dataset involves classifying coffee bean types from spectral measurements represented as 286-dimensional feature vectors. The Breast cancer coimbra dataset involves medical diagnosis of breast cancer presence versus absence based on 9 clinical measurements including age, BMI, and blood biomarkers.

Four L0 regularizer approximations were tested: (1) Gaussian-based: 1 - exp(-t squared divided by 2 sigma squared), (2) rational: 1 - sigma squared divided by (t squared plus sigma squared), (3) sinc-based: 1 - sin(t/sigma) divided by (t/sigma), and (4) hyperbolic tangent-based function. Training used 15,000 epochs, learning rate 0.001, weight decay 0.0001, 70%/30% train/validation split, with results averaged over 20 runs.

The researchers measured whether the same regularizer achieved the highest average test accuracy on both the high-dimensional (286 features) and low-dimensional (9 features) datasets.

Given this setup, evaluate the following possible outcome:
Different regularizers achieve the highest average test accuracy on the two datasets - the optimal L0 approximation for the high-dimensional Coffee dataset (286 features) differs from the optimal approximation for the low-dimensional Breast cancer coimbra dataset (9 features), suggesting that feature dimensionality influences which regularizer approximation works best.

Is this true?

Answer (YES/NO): NO